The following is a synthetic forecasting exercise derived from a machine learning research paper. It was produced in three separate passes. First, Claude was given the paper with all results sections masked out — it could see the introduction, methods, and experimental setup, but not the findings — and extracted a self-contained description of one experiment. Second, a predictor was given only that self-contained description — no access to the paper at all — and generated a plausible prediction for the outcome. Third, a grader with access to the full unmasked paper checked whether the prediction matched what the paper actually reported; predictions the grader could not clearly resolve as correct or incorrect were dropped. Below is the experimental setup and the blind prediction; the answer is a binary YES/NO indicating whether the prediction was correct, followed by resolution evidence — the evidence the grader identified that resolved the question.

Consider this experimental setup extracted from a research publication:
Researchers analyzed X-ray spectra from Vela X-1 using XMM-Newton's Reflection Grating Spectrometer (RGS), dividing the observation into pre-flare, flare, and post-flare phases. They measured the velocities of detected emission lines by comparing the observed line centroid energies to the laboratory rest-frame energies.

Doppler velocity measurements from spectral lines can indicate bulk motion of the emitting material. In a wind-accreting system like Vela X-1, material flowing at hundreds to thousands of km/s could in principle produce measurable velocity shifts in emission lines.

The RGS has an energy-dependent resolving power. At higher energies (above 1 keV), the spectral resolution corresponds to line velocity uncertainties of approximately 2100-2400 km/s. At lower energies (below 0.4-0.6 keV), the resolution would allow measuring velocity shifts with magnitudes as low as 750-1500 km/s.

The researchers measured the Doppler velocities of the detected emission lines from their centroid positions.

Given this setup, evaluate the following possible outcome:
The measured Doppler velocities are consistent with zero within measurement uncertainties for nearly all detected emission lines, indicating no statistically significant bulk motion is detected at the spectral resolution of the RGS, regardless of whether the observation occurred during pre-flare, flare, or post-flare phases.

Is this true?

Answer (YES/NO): YES